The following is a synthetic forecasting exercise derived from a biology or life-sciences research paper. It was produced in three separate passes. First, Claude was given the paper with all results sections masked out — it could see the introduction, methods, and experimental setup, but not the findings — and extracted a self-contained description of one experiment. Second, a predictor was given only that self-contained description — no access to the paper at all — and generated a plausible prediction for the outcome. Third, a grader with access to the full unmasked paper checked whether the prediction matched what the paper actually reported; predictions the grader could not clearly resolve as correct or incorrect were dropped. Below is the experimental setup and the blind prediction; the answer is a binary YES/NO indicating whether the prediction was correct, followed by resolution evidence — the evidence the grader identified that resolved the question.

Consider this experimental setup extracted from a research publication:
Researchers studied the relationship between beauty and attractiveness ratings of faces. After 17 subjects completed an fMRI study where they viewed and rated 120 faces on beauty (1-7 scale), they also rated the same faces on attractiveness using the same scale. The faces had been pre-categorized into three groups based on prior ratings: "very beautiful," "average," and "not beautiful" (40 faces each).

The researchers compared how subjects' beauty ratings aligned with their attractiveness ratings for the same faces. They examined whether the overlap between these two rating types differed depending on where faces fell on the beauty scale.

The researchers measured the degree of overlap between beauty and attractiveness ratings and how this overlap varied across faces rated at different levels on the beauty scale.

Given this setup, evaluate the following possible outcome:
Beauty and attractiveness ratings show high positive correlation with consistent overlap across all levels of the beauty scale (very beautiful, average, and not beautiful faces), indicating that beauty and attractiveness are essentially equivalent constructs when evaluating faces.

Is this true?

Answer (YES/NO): NO